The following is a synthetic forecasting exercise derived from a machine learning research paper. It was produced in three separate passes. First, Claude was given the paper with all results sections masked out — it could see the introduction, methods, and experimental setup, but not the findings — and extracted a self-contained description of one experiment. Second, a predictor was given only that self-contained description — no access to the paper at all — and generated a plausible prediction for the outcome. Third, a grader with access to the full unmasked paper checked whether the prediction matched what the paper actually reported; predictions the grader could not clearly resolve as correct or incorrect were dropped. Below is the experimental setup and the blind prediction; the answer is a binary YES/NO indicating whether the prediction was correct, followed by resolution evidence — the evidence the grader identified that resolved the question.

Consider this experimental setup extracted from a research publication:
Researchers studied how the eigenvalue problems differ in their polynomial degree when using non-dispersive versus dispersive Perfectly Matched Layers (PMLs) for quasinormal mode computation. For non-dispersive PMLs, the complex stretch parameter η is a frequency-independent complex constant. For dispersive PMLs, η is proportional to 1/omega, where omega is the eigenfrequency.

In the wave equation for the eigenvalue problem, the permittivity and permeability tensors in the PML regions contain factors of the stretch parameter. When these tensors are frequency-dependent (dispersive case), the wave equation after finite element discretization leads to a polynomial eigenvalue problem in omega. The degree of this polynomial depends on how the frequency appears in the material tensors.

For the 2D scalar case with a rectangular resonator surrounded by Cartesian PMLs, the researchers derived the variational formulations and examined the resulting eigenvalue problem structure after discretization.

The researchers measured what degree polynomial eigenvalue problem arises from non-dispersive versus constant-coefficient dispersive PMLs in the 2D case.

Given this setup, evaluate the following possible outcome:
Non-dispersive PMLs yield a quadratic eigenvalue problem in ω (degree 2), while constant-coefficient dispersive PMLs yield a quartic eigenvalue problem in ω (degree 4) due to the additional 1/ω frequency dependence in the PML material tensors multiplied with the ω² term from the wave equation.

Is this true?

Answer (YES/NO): NO